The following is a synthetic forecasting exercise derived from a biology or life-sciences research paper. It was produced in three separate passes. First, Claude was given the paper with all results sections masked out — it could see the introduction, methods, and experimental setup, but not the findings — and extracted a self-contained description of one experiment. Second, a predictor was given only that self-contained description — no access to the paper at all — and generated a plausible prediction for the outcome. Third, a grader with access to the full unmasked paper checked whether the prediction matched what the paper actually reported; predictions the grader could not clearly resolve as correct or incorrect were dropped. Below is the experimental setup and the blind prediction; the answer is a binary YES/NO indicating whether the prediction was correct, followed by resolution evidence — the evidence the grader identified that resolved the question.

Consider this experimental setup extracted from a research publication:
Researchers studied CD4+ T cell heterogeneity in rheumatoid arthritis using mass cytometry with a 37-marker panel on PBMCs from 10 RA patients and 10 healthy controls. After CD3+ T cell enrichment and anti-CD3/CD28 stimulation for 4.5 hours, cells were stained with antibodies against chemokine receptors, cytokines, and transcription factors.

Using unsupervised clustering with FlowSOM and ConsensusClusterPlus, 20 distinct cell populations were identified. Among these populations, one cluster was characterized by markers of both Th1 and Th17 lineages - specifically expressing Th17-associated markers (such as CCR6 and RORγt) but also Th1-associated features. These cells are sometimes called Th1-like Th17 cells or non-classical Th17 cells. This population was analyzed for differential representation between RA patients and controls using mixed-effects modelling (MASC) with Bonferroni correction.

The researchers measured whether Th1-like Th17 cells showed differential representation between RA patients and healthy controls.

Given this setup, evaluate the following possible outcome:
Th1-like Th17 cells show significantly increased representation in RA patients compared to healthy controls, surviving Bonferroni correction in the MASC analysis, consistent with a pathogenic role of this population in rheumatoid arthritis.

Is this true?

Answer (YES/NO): YES